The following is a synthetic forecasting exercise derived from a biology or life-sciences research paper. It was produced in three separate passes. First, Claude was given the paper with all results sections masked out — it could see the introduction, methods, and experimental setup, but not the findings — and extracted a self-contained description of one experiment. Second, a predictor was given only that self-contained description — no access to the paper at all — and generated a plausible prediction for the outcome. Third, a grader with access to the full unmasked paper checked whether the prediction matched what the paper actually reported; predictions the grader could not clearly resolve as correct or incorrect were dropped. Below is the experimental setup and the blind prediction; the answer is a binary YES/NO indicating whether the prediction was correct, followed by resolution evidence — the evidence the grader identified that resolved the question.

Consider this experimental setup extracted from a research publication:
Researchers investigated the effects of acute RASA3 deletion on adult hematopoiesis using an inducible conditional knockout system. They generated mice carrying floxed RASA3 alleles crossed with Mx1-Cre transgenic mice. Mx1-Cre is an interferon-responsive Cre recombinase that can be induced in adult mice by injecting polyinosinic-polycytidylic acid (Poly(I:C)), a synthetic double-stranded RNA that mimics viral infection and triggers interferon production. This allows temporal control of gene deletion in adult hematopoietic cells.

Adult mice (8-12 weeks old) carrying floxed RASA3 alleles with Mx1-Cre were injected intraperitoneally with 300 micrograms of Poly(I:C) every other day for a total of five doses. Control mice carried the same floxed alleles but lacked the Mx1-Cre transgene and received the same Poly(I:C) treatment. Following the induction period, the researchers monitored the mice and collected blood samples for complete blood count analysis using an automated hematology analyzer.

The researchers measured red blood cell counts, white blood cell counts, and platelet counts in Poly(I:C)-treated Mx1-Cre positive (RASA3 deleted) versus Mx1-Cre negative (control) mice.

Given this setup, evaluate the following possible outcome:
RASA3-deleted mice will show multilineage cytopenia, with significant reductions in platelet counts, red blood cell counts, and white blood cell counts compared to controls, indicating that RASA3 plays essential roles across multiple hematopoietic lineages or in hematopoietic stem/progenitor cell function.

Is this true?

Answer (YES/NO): YES